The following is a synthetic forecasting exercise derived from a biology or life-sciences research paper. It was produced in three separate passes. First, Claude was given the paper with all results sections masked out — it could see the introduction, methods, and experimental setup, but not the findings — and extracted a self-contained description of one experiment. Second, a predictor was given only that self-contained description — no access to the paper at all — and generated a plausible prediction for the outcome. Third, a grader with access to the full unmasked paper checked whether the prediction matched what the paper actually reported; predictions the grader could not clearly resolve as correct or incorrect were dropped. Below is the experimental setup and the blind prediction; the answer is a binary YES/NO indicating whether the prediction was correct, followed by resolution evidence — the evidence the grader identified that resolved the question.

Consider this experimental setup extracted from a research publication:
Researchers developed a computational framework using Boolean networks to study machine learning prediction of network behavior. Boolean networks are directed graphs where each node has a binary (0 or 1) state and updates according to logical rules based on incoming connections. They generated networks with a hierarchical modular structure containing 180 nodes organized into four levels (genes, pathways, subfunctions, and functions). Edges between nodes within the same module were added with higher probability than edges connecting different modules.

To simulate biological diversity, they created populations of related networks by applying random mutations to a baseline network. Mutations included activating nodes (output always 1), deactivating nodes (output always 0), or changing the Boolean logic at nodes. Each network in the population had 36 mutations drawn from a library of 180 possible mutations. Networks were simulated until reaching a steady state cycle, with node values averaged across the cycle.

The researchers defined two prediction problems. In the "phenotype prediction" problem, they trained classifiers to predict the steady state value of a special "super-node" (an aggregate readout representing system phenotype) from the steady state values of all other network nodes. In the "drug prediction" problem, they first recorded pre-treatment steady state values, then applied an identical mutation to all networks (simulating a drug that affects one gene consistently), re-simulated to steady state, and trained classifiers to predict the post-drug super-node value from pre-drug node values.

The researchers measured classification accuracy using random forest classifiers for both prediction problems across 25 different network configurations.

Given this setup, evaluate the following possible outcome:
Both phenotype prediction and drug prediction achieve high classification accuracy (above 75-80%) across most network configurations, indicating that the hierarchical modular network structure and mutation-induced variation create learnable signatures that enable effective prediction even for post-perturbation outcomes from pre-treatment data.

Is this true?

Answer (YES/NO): YES